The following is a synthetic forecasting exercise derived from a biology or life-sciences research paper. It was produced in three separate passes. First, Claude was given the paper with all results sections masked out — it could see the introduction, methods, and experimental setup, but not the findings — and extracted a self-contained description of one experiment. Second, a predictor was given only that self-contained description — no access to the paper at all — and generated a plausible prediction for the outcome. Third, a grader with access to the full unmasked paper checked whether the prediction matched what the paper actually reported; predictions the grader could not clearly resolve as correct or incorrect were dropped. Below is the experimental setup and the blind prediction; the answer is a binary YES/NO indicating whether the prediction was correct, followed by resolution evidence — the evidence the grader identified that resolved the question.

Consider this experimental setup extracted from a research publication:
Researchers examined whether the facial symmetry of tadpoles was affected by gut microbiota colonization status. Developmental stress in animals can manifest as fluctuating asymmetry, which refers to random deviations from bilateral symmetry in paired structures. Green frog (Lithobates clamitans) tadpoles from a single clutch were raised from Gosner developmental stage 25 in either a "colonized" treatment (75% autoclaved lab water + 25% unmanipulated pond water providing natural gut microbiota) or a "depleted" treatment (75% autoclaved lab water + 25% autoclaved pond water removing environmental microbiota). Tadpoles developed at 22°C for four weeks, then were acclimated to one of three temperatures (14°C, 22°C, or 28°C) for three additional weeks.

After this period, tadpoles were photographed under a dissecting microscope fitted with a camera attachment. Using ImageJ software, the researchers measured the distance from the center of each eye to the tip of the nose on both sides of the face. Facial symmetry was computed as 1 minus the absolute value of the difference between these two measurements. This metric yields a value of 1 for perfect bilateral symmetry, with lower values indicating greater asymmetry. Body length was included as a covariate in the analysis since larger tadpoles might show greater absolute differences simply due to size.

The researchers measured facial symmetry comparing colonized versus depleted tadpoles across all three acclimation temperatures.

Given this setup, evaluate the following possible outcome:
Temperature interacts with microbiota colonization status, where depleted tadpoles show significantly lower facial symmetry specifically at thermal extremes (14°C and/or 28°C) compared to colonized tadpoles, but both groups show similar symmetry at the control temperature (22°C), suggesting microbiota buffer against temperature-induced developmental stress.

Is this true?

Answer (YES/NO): NO